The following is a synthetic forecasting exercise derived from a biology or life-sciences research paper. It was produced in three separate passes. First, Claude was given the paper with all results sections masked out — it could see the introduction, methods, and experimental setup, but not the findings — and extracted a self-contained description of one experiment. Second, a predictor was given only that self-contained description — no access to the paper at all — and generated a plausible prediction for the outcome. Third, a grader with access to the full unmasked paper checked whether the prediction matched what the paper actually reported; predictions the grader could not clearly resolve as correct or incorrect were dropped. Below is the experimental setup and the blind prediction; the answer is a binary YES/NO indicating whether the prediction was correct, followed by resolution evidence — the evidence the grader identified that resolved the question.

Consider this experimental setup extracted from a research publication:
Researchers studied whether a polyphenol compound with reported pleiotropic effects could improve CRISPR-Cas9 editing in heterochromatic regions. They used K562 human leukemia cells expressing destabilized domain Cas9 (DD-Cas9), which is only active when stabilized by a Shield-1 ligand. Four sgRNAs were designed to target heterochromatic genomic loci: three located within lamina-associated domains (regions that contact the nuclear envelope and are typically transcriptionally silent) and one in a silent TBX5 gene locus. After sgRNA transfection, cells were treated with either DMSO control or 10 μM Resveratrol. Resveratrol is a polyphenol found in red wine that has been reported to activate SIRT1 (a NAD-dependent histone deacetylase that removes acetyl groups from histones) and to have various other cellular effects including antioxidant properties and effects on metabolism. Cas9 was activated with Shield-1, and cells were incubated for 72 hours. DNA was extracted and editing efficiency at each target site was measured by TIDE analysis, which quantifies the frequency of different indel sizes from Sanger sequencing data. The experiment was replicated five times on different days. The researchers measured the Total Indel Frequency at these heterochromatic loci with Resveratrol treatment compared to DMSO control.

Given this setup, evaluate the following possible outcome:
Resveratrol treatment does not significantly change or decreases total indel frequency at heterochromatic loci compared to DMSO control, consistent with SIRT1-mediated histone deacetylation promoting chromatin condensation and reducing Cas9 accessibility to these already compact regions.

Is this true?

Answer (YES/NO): YES